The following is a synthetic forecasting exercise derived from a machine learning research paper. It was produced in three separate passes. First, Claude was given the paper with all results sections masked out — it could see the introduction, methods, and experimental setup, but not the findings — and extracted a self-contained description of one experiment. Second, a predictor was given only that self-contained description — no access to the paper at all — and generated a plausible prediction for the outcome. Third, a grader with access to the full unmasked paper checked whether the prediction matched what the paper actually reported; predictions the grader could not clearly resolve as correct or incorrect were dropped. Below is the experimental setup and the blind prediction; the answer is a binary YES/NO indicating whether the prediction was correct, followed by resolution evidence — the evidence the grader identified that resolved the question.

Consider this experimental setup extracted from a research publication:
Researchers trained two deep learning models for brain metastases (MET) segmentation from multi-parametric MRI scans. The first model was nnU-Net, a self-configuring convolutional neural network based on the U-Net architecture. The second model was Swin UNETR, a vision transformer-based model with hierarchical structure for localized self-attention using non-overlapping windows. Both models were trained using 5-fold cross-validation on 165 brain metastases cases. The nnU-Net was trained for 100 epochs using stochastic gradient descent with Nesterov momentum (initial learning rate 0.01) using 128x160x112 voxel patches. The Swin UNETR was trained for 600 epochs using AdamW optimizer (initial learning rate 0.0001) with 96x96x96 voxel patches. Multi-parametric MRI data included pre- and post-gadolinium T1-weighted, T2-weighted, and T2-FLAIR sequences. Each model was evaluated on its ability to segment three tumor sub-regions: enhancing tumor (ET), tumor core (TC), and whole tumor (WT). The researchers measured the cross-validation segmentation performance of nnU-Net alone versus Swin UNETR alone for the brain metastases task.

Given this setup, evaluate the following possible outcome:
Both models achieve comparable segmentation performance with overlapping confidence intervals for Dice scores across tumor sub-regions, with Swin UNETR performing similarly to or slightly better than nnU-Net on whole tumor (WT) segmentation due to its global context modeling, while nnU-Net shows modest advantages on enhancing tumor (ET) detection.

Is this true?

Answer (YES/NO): NO